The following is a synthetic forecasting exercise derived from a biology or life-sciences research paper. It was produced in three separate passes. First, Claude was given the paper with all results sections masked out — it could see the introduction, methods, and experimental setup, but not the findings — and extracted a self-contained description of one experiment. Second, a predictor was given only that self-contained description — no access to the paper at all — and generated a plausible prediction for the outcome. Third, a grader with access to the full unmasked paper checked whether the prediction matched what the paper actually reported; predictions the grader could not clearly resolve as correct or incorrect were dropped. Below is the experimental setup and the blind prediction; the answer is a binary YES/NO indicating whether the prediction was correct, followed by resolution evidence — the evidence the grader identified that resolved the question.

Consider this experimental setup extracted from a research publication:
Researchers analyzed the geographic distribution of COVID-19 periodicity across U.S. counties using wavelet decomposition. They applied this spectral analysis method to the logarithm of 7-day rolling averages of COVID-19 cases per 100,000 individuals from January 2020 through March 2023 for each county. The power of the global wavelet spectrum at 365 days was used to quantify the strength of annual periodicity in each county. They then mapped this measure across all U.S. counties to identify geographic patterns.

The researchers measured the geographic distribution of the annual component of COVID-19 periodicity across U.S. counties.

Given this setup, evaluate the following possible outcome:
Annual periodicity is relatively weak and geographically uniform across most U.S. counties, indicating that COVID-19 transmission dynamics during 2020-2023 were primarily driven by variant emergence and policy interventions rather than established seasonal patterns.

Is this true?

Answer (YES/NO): NO